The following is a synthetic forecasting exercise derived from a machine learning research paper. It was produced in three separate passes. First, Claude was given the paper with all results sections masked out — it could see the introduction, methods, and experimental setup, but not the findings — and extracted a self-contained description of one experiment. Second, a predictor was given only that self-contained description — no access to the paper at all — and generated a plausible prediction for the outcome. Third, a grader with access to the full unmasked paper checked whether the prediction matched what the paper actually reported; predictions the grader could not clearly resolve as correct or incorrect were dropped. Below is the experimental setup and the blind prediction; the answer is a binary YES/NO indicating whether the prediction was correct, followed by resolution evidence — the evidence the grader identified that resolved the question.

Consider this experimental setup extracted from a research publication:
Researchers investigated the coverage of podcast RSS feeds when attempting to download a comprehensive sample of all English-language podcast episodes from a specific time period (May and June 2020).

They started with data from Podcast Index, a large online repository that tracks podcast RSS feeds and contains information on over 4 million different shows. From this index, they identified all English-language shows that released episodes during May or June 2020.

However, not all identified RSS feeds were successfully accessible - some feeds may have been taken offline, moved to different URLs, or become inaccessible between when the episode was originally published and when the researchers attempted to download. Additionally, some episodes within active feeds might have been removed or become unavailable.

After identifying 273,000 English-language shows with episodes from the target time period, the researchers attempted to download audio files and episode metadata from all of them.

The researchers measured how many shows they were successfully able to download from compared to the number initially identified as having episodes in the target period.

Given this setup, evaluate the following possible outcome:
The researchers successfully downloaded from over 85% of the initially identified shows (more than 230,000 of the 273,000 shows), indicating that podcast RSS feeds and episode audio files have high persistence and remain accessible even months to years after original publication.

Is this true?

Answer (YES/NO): YES